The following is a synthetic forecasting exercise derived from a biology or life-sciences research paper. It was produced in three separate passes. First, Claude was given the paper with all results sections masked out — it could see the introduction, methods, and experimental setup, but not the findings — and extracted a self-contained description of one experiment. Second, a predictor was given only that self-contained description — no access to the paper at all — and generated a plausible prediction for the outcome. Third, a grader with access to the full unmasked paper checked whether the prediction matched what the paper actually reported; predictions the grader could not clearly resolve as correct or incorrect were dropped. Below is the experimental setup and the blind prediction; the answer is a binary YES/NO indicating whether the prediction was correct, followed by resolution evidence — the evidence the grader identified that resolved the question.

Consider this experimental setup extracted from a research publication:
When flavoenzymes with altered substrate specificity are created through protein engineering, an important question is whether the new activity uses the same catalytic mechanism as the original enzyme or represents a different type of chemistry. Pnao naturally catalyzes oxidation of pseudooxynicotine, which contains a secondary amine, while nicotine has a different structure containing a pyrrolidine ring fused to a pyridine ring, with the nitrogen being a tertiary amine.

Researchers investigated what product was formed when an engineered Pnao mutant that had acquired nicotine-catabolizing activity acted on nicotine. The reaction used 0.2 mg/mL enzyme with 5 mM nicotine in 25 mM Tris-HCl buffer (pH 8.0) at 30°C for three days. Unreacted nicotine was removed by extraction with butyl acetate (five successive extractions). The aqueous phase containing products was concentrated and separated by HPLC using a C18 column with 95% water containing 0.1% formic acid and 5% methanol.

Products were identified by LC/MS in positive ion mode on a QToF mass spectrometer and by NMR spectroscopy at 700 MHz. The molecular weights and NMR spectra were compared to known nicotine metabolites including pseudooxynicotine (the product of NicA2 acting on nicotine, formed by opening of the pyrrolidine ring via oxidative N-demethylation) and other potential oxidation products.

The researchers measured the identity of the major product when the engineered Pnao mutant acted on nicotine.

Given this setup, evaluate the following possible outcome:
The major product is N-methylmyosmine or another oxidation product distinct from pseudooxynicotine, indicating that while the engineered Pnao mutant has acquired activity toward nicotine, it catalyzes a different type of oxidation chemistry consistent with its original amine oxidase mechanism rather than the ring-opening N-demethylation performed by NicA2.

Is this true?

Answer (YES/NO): NO